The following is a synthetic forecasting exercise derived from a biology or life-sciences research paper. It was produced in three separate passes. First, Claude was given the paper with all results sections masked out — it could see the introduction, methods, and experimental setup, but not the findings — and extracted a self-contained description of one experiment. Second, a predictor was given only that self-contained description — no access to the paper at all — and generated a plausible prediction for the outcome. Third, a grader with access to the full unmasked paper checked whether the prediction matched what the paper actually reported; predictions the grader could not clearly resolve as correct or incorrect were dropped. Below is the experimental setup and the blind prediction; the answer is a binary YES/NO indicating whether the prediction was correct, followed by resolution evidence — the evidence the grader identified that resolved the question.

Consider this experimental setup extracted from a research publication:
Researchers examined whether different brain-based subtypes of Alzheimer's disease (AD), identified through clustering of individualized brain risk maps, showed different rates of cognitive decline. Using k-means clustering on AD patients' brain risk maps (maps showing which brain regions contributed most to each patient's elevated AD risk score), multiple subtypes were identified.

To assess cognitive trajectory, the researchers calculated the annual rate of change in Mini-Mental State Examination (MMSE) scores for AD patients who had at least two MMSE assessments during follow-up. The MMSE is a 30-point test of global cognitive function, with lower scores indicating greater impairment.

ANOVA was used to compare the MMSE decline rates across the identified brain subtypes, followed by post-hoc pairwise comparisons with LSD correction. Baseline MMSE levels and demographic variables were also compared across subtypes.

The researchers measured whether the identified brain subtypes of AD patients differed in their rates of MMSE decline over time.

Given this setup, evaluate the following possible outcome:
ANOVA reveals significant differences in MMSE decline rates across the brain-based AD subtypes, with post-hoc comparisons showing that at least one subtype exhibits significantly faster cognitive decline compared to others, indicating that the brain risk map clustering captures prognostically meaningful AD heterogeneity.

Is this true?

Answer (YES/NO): YES